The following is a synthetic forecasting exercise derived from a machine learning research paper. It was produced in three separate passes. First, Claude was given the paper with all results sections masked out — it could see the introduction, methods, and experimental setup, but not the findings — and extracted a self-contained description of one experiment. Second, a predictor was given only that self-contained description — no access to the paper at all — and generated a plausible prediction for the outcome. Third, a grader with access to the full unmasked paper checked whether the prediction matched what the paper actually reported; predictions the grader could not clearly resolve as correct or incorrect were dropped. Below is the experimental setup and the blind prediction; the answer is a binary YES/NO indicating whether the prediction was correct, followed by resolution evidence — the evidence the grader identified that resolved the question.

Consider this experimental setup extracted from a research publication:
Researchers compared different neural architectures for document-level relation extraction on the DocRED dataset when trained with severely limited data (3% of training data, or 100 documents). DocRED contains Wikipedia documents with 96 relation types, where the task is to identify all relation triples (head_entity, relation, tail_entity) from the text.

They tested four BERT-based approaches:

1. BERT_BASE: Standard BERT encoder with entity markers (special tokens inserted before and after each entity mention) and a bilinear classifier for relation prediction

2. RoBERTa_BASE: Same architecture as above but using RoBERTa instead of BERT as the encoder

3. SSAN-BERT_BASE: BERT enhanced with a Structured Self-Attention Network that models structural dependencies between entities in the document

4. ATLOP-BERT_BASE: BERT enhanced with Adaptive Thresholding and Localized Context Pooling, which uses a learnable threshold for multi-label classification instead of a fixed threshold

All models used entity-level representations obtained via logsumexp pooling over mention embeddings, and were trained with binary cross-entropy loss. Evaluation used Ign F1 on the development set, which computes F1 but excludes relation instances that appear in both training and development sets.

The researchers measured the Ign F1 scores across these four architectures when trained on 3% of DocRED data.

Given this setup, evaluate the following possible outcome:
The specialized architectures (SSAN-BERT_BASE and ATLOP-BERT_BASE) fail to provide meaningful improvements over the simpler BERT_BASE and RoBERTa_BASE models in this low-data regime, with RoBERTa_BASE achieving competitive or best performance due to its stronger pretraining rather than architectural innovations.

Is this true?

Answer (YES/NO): NO